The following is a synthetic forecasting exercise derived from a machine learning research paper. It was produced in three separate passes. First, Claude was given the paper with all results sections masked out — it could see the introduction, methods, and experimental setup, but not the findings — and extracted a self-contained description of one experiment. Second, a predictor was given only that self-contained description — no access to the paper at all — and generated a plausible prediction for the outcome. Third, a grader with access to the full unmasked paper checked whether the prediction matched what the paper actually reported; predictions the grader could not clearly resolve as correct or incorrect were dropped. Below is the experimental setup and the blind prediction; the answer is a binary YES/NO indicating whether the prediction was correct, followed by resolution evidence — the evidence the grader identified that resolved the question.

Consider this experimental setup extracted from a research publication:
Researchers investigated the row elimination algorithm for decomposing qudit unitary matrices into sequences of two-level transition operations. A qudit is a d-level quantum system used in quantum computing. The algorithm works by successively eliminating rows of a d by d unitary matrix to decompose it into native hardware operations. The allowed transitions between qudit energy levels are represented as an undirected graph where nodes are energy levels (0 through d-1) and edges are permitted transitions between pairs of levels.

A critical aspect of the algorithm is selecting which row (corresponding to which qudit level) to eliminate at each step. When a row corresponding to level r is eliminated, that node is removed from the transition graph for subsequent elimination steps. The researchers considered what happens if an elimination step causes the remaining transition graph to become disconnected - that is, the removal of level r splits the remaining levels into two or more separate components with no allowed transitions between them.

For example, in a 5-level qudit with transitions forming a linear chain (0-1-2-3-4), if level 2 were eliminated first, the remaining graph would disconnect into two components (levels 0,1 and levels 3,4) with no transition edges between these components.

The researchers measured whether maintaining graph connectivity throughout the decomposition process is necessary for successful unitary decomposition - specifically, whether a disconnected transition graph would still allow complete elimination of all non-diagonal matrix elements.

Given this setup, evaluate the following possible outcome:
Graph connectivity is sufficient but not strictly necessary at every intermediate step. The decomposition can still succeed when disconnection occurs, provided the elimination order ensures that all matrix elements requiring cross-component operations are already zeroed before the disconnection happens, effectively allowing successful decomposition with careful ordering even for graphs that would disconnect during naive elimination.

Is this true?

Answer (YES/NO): NO